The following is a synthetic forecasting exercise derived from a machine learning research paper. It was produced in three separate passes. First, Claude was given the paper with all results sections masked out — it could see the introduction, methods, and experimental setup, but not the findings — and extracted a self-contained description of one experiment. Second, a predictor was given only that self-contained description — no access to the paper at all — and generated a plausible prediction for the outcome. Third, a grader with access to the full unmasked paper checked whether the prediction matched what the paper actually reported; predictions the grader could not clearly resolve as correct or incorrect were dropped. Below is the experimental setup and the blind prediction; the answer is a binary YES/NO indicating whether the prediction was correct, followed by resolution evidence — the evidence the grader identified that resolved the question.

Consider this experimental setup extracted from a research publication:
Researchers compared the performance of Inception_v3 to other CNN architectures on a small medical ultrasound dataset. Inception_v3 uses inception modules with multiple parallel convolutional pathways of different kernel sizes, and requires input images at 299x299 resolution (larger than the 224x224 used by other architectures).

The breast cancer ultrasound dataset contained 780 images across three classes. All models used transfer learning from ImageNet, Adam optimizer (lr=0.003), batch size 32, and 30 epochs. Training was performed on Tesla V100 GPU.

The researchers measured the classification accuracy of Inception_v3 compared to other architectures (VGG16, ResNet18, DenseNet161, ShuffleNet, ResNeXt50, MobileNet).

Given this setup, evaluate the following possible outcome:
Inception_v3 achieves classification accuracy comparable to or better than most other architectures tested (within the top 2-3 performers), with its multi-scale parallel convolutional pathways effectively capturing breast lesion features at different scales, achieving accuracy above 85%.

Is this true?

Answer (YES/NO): NO